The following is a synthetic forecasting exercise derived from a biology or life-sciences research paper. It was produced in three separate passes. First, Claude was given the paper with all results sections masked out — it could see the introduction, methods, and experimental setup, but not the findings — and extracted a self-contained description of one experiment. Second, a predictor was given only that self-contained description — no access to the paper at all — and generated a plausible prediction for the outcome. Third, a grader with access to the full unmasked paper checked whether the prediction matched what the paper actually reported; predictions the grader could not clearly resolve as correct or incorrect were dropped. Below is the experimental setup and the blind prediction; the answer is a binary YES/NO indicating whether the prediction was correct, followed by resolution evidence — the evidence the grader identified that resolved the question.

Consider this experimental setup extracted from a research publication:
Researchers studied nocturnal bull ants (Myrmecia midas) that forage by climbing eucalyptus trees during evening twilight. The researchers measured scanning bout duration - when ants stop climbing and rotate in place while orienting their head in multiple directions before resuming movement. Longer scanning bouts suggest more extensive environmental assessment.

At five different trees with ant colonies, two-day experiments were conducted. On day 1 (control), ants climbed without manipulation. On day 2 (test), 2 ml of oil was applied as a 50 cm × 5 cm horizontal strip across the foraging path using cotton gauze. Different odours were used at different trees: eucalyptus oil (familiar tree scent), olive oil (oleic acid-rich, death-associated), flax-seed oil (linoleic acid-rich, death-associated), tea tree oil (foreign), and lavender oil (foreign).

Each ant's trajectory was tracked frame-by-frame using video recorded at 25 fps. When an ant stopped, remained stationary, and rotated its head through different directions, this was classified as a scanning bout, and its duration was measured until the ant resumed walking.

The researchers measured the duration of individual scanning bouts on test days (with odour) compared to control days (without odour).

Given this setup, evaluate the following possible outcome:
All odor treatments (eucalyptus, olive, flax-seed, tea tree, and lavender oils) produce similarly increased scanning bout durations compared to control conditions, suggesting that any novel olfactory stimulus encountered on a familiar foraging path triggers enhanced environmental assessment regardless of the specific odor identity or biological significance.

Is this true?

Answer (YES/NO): NO